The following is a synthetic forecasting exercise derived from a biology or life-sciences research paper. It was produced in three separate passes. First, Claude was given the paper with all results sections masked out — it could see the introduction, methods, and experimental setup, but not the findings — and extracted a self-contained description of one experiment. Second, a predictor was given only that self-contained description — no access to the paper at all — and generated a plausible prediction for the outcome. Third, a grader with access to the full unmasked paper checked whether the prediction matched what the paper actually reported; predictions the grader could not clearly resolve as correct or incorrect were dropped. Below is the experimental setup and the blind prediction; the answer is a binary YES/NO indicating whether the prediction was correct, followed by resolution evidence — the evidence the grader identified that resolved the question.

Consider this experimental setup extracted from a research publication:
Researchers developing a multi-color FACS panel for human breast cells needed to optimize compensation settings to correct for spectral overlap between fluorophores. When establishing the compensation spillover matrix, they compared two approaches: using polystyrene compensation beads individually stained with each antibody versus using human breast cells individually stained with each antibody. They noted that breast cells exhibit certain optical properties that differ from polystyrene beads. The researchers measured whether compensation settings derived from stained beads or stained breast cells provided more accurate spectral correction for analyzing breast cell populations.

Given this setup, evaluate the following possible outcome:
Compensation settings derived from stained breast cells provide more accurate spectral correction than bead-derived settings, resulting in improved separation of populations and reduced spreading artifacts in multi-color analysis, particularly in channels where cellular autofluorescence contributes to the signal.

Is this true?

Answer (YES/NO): YES